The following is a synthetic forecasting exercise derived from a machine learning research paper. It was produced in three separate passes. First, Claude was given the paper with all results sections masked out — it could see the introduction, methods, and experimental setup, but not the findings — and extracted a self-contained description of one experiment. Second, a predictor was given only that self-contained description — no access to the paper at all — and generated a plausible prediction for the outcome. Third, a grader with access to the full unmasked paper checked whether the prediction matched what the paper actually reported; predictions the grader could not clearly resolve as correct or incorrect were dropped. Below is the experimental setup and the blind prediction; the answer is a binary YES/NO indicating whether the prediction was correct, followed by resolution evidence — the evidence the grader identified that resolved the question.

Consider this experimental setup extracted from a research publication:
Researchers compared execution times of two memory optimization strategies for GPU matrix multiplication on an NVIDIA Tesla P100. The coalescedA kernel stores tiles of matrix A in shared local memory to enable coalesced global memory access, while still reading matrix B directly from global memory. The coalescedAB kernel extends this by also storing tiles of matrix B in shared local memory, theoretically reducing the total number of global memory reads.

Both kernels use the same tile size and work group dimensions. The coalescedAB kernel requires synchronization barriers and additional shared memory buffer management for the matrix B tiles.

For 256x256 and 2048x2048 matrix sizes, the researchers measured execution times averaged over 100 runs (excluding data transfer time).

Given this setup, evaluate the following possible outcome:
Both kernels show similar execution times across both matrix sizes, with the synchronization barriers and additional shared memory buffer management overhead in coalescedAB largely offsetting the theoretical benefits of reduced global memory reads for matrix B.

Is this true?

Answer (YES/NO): YES